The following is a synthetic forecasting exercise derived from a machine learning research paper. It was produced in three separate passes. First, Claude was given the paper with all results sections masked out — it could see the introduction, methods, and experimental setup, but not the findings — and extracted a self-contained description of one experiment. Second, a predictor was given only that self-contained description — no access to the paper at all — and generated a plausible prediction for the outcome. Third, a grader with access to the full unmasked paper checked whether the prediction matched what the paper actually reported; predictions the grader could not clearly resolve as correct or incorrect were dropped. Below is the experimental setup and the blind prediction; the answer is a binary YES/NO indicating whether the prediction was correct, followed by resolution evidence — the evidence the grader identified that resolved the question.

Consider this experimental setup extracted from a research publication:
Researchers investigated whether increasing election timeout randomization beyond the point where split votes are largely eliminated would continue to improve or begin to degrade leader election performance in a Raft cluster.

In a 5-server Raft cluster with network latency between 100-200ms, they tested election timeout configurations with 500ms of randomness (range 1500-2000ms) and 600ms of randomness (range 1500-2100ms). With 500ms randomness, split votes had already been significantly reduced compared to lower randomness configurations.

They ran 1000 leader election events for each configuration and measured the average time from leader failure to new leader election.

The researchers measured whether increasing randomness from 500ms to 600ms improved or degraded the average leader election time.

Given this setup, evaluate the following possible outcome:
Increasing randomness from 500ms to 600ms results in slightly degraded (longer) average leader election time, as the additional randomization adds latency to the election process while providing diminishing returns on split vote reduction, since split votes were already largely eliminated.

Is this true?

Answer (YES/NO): YES